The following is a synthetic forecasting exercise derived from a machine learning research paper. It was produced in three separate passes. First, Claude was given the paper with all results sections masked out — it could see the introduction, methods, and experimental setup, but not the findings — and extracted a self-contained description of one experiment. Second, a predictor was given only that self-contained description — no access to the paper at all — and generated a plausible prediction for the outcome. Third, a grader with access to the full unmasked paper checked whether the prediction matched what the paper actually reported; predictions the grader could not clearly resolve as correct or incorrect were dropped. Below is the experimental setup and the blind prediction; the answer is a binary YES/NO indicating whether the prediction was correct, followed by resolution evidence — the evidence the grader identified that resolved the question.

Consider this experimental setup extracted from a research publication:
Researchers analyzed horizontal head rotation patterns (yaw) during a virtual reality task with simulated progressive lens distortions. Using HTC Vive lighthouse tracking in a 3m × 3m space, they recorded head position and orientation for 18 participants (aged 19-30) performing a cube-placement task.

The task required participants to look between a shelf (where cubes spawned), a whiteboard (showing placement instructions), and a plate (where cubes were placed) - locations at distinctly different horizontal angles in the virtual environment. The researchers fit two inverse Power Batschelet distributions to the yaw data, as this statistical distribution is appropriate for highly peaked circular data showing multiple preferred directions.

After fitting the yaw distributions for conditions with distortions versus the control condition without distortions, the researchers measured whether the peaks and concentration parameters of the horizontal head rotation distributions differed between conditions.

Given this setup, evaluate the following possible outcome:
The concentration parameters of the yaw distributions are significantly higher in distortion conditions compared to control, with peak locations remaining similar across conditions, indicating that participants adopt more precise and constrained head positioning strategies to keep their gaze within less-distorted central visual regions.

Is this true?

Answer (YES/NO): NO